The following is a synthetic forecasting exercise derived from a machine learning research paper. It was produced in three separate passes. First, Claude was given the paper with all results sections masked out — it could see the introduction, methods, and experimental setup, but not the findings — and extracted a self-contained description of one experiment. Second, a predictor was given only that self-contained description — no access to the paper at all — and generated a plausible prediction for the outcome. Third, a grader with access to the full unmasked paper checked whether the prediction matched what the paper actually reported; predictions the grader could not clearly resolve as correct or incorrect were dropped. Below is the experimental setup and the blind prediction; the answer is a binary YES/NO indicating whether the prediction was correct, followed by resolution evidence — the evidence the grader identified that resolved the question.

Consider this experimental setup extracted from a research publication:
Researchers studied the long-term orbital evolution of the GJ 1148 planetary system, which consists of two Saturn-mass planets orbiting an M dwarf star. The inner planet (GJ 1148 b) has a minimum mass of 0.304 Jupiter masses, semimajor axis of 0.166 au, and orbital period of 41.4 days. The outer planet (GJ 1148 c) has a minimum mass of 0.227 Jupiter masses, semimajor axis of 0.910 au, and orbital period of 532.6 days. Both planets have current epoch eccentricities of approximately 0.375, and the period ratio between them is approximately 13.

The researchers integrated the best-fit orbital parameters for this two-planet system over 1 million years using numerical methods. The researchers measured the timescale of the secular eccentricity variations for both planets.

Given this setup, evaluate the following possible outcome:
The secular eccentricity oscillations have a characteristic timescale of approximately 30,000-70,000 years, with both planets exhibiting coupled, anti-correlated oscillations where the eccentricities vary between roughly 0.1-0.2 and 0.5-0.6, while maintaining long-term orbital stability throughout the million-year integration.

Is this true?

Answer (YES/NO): NO